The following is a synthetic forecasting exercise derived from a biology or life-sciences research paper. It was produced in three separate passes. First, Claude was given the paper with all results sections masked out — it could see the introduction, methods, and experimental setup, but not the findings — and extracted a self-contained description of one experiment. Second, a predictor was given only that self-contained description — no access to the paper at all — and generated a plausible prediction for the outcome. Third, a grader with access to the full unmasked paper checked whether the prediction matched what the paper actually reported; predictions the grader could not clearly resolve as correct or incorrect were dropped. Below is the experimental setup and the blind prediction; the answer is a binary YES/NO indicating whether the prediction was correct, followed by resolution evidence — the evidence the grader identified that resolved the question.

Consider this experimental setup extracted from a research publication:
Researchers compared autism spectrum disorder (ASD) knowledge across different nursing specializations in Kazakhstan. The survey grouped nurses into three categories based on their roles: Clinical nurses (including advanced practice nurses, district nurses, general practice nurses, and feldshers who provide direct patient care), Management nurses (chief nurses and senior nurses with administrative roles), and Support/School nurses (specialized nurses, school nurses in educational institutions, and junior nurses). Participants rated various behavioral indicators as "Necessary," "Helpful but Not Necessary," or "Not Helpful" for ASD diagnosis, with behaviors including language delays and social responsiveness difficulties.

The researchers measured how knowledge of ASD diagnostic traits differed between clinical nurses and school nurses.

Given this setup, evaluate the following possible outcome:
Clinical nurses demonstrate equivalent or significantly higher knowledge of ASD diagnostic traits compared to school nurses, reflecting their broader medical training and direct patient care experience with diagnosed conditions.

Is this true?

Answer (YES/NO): YES